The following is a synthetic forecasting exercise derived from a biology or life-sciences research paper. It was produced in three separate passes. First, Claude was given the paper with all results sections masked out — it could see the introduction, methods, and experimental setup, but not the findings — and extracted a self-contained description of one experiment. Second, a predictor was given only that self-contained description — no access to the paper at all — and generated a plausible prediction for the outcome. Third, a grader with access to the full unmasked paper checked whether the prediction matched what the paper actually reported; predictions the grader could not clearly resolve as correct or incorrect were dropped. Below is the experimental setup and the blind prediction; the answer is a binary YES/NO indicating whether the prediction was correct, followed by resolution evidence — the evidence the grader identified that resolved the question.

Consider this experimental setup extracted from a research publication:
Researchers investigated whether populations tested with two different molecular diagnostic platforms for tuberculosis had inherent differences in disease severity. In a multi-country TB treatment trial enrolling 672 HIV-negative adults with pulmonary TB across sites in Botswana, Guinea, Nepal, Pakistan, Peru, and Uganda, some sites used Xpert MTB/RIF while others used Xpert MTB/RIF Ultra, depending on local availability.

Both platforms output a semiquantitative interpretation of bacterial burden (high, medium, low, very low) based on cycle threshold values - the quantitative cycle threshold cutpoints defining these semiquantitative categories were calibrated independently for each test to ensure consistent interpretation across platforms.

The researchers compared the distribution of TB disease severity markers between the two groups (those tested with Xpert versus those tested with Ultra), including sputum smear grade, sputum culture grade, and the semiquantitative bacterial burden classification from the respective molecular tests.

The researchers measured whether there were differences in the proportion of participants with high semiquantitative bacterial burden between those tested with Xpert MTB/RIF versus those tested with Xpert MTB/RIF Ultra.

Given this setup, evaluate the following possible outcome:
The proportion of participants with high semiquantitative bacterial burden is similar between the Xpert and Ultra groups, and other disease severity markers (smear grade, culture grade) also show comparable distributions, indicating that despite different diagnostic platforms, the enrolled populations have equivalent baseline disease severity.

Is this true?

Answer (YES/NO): NO